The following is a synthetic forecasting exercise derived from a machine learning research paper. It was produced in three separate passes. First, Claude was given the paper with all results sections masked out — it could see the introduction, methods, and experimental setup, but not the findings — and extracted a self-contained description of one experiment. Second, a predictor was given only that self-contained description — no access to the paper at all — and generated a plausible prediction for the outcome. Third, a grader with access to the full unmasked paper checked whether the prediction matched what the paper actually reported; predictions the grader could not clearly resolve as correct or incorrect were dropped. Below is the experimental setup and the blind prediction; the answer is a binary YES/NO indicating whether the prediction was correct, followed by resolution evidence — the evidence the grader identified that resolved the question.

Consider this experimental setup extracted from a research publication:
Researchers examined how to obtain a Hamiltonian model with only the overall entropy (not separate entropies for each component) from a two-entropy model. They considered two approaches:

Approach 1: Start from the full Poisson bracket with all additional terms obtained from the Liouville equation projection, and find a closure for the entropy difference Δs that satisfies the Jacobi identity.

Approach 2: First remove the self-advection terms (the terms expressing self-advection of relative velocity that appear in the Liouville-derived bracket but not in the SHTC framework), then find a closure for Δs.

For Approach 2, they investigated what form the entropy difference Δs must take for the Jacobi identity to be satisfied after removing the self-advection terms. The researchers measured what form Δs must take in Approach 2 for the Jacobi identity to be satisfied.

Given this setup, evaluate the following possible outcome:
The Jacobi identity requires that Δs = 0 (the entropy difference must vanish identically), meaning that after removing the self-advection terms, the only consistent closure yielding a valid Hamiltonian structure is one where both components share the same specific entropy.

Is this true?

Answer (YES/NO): NO